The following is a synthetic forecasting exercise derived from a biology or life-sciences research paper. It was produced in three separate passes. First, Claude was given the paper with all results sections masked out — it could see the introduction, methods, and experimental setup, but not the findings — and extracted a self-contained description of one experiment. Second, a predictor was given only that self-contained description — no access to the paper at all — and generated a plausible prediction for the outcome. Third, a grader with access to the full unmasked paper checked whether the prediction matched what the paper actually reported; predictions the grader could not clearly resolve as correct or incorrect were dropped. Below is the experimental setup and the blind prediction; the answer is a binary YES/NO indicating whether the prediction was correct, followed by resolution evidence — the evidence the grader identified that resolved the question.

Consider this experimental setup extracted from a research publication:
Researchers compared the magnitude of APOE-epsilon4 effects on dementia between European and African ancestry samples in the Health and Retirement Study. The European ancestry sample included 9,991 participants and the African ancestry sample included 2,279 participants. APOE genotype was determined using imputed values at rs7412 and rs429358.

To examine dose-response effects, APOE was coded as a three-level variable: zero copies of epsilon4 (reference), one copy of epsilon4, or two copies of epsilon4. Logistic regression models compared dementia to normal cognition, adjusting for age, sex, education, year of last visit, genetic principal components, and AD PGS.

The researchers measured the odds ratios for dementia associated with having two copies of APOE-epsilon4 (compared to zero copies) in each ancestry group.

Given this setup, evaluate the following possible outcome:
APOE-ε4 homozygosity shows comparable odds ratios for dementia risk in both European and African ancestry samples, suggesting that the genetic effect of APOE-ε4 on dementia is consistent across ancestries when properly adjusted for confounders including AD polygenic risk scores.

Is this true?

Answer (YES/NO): NO